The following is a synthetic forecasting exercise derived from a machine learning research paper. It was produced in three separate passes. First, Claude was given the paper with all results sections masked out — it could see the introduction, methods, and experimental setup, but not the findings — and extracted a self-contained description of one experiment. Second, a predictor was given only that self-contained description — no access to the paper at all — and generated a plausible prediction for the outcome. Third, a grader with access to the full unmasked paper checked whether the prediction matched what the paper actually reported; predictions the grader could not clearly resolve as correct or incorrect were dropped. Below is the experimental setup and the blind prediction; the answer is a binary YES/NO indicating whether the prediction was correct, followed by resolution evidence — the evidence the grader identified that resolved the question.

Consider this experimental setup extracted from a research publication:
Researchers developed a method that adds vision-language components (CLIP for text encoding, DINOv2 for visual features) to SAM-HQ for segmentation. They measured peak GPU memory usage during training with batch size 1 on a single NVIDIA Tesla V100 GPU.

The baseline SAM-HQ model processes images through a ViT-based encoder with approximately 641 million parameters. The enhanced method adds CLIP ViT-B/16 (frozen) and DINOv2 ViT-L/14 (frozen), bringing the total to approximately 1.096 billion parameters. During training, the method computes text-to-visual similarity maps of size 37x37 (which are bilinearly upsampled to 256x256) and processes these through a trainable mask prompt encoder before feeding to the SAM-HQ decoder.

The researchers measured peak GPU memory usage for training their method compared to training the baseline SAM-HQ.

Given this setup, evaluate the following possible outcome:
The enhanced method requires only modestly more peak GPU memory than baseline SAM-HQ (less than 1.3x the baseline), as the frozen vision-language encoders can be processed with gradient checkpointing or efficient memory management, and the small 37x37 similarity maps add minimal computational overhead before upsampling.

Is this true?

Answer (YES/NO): YES